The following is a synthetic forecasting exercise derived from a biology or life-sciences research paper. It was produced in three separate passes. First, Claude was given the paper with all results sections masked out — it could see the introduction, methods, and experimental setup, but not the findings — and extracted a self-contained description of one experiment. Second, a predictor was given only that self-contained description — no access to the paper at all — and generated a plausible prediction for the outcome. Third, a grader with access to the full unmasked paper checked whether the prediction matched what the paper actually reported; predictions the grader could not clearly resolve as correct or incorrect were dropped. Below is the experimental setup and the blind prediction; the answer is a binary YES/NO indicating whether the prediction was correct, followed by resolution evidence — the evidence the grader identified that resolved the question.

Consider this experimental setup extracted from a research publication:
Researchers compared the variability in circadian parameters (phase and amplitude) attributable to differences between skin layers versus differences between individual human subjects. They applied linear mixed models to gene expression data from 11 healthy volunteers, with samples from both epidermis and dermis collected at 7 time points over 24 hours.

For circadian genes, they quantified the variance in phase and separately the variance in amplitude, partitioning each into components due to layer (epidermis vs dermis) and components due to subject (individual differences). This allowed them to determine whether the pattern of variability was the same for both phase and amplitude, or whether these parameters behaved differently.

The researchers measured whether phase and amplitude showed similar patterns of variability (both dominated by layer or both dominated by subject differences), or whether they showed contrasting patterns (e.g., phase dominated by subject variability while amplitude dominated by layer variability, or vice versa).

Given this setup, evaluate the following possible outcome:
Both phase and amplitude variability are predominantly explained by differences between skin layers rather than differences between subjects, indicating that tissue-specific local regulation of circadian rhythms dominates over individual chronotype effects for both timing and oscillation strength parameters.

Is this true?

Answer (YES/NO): NO